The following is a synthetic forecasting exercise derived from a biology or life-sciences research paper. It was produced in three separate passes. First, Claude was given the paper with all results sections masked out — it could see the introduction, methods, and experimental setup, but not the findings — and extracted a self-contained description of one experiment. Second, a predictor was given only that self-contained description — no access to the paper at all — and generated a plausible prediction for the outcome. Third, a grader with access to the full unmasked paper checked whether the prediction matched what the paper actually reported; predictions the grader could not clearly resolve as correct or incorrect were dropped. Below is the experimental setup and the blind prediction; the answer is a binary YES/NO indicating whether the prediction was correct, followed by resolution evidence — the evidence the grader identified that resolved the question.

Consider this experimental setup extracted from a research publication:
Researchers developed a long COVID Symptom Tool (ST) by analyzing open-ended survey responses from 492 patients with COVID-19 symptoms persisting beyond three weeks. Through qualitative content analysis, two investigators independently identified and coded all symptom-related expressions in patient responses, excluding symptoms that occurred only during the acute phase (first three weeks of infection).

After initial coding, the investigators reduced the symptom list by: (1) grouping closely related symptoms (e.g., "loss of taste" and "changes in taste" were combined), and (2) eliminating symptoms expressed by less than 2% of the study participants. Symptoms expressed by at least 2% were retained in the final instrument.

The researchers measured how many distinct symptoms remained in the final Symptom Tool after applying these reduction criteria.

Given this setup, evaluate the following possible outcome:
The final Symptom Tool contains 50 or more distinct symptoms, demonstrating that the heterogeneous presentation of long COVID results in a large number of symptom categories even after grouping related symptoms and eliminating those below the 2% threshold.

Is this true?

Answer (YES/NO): YES